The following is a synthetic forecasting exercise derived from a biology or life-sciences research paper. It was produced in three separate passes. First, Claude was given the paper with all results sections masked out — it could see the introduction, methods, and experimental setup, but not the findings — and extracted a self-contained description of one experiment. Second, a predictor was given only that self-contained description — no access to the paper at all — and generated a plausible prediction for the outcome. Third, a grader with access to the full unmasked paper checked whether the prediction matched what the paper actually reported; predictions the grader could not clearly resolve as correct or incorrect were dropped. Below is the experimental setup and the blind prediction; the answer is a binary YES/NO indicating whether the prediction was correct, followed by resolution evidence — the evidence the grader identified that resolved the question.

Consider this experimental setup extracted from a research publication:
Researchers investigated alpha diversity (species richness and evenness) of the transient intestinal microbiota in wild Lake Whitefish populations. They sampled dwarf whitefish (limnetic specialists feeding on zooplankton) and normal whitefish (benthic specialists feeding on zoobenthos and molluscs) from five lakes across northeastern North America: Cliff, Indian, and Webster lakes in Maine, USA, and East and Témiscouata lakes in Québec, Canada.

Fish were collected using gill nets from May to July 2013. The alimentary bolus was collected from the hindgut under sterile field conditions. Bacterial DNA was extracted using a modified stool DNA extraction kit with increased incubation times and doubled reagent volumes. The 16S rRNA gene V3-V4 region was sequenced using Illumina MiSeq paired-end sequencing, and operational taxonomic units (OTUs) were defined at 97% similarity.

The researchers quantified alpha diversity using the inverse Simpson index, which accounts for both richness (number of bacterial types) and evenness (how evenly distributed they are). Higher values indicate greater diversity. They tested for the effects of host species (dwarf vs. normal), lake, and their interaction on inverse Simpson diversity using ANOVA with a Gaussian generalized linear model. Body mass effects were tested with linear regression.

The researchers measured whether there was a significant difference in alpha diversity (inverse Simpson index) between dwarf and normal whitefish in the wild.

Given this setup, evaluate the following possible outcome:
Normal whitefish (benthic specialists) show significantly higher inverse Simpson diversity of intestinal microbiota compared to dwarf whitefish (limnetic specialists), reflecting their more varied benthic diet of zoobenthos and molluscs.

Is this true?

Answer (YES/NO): NO